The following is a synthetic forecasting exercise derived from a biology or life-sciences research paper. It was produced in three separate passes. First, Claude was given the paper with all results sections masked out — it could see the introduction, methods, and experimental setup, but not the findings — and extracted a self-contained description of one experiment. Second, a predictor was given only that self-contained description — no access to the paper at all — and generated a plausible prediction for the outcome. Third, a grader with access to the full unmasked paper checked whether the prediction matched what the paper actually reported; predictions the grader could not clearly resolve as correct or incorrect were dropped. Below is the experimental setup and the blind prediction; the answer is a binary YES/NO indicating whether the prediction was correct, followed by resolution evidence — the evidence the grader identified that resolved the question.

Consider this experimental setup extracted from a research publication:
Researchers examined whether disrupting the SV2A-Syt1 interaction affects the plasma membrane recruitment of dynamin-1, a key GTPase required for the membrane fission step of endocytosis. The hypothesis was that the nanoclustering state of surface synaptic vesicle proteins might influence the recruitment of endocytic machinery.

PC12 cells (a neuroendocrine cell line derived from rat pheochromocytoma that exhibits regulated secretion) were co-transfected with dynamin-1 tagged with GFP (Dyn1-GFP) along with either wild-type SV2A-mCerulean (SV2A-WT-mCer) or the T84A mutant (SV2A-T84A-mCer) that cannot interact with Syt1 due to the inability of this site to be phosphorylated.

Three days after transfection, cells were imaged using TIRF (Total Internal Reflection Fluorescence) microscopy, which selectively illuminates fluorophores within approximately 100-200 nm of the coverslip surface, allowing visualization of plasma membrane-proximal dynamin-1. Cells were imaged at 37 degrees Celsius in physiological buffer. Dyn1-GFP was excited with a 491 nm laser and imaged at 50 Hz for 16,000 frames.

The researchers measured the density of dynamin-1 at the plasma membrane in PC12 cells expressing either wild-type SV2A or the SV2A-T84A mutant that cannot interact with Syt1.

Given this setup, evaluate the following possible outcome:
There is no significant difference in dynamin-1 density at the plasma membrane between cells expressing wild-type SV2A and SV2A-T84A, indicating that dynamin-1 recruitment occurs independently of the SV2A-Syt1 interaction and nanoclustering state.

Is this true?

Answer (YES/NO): NO